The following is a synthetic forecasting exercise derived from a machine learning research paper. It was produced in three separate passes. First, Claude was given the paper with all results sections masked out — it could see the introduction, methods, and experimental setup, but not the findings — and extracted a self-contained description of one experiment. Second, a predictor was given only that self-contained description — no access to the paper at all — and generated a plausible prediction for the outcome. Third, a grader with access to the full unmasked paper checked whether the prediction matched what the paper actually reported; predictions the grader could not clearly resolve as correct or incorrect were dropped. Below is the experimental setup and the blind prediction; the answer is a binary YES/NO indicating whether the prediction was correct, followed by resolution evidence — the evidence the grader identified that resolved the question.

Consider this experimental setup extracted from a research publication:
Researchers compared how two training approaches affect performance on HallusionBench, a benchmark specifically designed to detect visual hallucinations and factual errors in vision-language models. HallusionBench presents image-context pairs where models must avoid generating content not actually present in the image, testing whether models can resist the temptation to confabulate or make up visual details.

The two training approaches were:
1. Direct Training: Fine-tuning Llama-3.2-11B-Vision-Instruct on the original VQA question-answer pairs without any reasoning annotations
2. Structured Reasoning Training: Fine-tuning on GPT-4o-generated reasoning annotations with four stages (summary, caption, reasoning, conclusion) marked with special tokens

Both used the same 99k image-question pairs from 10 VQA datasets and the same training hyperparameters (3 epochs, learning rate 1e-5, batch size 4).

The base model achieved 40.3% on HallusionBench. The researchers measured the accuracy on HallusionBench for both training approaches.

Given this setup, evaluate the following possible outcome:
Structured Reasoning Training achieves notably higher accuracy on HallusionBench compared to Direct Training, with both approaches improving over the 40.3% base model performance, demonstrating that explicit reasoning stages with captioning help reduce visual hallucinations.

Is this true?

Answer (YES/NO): YES